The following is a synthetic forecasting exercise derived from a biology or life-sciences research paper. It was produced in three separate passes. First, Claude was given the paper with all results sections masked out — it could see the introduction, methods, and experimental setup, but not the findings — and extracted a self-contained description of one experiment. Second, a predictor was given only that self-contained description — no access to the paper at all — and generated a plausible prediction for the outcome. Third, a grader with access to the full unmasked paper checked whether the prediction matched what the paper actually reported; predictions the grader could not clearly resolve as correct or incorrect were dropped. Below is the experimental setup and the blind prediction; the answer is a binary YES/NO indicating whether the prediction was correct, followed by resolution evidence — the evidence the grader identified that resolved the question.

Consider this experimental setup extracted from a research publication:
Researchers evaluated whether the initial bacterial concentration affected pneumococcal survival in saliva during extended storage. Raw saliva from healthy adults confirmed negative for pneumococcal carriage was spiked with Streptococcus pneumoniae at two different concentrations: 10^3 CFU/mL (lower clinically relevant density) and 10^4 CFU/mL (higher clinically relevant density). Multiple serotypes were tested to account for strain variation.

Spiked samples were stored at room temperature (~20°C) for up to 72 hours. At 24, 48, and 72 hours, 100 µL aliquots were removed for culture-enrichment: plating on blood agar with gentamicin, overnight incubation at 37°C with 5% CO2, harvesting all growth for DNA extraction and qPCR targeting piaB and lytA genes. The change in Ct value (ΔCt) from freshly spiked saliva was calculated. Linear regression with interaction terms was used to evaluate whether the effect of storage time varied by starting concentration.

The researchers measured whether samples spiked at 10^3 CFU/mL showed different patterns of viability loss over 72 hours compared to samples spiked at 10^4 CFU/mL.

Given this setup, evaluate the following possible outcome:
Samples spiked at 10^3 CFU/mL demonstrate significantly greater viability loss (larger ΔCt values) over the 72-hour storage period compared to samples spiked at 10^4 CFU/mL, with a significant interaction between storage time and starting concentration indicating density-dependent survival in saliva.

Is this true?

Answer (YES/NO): NO